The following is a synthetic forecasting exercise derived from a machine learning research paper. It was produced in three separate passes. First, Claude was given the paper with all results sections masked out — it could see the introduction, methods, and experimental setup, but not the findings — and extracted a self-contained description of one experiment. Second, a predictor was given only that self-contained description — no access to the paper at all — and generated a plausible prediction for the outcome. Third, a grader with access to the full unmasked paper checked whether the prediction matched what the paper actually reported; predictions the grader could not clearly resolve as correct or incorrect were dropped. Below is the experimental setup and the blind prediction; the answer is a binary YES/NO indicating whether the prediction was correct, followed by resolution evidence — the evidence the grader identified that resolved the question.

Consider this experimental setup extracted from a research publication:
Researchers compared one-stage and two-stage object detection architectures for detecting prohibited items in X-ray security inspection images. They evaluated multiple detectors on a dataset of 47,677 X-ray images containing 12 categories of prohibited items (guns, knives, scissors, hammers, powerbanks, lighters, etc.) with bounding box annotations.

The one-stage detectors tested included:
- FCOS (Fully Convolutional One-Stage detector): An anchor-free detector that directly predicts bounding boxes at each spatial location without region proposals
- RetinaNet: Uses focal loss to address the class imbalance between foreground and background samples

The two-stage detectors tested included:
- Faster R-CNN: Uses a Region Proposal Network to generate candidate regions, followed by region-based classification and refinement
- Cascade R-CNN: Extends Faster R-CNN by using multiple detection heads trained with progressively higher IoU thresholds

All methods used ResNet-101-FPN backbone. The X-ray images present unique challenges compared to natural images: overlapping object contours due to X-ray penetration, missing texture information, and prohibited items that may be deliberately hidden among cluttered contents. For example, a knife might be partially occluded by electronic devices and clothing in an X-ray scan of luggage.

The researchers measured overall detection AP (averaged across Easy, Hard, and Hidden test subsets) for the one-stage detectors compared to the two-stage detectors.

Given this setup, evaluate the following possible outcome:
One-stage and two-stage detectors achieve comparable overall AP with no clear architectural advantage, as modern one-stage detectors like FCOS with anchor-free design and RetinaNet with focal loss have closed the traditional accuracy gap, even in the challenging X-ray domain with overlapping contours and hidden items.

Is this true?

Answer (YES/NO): NO